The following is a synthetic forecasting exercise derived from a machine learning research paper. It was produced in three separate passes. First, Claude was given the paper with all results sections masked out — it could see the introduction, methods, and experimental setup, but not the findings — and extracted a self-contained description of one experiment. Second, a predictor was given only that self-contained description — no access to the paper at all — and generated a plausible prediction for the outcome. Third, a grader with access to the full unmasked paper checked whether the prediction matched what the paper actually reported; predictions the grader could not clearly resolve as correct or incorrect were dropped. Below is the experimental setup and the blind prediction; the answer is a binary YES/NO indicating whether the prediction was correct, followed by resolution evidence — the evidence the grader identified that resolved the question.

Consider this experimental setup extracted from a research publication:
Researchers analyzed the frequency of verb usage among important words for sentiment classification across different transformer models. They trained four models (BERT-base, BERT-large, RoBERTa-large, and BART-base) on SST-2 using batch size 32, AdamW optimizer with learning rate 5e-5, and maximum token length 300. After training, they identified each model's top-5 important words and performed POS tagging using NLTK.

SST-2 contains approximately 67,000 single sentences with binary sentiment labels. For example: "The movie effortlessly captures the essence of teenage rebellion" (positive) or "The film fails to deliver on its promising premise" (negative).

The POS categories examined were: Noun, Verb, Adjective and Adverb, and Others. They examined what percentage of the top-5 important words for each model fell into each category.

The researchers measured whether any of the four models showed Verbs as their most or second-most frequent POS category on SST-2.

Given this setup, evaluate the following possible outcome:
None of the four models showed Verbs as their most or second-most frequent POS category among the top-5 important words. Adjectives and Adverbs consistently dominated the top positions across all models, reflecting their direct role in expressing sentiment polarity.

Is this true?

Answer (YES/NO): NO